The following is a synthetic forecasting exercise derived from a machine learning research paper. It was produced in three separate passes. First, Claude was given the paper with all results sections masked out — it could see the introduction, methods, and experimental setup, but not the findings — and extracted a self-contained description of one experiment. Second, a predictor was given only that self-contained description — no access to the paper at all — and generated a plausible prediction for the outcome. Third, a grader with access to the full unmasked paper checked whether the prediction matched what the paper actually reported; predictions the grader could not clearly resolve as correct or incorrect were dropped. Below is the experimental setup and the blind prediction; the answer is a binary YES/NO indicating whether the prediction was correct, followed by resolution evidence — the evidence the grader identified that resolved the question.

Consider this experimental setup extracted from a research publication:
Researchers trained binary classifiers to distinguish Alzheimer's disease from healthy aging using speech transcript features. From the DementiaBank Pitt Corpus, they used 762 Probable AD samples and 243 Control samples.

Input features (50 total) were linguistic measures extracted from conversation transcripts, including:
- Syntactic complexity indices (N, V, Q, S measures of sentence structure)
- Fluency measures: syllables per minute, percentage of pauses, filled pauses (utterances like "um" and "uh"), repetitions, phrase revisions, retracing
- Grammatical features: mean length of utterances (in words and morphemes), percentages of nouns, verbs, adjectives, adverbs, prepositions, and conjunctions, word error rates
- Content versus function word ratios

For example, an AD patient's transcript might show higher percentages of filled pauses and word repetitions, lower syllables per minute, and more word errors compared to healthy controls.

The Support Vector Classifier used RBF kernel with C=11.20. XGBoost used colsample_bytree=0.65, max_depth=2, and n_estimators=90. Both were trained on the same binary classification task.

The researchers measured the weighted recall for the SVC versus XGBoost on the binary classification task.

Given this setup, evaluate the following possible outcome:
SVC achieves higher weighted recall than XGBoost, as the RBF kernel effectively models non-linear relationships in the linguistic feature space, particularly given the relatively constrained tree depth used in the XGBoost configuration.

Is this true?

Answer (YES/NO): NO